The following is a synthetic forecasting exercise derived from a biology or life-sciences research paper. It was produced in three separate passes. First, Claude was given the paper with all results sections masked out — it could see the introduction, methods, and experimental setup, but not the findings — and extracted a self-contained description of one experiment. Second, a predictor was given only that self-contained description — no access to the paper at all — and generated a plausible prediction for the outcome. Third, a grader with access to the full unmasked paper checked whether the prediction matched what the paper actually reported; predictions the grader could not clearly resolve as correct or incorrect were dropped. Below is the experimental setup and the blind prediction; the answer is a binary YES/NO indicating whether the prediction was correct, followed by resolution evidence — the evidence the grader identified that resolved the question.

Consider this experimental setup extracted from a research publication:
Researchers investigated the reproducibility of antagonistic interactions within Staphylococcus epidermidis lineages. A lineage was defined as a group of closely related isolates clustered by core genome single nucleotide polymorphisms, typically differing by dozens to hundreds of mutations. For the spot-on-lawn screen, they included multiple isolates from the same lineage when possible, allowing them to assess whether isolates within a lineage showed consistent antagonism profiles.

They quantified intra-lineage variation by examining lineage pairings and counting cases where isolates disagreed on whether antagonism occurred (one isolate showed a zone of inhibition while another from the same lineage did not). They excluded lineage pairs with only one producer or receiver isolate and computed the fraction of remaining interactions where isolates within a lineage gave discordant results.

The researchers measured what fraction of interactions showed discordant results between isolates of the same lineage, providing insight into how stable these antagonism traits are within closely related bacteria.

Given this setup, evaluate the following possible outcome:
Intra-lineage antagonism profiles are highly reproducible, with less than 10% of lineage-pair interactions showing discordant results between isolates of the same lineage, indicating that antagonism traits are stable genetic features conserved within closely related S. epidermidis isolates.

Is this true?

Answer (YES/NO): YES